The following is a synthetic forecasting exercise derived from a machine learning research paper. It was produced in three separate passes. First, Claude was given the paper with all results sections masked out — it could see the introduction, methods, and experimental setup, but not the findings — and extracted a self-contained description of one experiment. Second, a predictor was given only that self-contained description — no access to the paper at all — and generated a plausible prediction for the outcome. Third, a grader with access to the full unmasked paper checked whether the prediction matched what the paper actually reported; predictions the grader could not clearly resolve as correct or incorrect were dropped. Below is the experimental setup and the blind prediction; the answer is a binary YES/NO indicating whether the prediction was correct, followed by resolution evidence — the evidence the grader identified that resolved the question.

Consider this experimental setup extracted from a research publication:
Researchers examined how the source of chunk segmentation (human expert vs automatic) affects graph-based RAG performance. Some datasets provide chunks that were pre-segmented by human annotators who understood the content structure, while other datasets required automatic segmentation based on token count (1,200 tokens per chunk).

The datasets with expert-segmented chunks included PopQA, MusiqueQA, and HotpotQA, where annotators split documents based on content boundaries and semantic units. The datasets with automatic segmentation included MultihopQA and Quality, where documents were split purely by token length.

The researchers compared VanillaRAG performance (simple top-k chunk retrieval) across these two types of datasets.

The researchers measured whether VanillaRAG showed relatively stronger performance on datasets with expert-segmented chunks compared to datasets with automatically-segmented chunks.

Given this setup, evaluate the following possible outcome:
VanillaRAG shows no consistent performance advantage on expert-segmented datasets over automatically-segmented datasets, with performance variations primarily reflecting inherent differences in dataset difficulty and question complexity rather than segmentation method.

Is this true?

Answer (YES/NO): NO